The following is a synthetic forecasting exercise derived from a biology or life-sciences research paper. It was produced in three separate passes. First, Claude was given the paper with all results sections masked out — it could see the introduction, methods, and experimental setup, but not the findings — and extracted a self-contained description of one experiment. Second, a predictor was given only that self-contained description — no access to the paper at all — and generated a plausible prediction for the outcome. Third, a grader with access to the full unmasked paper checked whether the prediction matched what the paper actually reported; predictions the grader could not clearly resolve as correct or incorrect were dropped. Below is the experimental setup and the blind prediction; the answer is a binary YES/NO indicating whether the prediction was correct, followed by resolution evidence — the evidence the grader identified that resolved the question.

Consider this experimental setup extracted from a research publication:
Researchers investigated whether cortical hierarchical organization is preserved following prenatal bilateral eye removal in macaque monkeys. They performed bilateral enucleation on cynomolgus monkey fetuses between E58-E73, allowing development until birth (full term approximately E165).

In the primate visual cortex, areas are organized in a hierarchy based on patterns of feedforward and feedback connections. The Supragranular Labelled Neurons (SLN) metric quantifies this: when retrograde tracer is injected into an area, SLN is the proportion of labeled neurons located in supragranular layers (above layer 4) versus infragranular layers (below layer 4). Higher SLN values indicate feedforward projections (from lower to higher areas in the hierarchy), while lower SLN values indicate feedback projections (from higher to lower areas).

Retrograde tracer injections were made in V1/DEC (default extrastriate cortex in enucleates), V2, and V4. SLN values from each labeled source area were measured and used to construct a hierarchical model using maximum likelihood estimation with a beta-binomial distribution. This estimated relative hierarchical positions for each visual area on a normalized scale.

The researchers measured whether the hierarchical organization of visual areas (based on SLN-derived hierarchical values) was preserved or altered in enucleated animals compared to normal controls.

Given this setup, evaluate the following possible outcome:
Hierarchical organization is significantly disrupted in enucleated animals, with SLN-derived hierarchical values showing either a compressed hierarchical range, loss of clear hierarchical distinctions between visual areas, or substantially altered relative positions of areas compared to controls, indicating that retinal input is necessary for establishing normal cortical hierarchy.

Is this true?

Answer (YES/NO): NO